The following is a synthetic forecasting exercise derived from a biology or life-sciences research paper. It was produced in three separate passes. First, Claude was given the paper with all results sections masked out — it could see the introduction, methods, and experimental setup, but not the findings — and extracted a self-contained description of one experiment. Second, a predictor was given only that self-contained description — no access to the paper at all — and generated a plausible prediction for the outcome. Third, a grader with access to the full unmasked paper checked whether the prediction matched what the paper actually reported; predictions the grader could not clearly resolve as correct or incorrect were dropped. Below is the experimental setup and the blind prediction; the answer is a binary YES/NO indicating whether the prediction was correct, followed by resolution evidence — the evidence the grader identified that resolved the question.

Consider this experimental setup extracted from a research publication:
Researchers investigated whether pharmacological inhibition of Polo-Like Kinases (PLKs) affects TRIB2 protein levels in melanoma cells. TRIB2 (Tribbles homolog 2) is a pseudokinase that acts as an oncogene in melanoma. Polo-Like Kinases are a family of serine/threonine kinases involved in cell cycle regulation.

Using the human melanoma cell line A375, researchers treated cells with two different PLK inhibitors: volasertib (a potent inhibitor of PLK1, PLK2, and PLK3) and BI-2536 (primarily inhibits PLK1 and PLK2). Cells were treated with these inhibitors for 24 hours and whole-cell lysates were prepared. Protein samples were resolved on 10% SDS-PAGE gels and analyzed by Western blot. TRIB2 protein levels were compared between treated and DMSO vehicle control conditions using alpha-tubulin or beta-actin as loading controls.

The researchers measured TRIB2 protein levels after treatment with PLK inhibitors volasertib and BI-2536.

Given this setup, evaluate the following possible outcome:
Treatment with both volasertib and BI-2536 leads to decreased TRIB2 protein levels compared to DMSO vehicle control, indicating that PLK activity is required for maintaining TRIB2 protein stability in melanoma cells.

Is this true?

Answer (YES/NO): YES